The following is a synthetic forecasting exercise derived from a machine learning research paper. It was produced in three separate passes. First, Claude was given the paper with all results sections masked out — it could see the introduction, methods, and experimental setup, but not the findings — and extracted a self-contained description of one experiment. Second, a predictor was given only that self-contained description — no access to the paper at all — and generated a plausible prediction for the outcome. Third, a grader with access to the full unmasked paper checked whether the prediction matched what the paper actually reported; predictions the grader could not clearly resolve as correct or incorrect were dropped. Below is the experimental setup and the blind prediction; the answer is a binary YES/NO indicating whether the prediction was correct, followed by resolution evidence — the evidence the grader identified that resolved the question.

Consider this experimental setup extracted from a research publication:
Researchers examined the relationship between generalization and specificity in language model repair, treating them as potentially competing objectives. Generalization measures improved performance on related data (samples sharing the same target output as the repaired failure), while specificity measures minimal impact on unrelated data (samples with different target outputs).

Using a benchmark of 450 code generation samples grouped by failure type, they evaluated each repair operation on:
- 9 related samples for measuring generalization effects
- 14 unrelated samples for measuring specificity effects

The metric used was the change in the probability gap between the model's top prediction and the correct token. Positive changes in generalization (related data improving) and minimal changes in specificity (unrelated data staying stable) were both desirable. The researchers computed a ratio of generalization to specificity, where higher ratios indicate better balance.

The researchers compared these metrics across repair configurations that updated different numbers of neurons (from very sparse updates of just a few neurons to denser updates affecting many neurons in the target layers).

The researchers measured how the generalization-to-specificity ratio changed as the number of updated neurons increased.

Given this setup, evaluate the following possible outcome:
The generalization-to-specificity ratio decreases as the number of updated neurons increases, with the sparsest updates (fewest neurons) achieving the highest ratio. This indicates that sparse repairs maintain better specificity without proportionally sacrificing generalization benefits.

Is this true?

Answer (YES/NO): NO